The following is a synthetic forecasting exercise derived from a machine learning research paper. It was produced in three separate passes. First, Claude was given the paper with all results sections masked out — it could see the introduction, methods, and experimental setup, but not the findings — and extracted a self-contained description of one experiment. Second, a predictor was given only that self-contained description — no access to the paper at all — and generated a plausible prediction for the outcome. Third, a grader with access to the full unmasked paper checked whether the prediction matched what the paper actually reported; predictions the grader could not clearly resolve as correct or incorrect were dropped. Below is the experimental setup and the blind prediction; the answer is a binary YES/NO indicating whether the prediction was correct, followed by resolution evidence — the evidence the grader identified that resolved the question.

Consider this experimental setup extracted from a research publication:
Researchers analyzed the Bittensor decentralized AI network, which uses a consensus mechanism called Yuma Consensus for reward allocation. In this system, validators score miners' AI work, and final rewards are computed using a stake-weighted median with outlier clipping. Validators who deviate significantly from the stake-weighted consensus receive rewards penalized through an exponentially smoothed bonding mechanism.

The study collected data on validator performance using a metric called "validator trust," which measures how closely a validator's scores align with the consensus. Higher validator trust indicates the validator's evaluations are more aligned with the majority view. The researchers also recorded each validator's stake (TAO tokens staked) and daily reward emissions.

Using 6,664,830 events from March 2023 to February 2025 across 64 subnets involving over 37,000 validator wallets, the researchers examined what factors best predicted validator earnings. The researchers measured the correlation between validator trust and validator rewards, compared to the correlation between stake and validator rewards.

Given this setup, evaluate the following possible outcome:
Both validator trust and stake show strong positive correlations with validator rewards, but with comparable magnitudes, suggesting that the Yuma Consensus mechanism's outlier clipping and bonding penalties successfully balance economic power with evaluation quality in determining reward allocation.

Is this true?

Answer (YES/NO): NO